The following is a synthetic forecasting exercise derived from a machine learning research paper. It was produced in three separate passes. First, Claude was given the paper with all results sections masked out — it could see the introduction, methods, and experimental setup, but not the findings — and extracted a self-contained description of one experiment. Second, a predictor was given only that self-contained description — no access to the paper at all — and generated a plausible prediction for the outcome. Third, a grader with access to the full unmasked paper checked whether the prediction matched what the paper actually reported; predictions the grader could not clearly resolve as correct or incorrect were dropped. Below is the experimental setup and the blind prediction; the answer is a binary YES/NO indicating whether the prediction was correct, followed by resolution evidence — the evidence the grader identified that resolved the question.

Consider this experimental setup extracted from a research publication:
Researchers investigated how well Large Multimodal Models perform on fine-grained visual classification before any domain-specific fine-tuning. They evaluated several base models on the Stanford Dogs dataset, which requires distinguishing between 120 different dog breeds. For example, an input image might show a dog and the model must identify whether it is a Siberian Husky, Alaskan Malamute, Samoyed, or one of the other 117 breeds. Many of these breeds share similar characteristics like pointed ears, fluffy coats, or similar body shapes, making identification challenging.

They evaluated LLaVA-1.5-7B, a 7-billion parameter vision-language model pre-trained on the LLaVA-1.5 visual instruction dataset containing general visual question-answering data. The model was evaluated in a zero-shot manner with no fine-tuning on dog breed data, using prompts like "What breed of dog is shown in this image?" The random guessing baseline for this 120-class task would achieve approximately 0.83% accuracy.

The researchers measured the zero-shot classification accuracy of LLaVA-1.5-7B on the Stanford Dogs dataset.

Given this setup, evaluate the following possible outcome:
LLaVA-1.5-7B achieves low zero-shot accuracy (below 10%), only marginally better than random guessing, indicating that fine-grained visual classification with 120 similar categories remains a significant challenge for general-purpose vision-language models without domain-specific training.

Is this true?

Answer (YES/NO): NO